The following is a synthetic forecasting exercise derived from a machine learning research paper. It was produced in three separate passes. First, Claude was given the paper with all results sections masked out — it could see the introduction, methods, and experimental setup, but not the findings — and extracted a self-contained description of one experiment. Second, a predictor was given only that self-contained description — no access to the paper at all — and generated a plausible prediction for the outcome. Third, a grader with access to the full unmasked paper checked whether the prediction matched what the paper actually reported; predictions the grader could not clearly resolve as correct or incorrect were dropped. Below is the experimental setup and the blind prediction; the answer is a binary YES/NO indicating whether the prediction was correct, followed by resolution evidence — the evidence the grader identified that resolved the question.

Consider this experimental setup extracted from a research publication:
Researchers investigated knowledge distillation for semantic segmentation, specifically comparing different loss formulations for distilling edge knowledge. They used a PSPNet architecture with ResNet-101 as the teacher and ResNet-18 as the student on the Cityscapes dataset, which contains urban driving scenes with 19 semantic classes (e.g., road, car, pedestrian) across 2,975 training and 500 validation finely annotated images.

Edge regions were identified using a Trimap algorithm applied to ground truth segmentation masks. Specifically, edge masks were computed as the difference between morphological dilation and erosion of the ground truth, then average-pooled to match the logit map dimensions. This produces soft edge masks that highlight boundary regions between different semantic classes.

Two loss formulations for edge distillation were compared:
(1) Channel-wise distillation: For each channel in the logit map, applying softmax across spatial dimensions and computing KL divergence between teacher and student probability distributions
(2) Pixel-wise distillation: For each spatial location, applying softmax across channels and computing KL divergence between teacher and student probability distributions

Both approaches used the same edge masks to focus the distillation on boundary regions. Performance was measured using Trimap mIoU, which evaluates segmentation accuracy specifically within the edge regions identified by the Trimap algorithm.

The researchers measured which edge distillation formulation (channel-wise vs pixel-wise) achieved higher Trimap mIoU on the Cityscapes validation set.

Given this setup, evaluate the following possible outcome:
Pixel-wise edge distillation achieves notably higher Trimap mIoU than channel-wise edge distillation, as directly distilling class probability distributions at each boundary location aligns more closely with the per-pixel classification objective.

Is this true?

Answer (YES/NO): YES